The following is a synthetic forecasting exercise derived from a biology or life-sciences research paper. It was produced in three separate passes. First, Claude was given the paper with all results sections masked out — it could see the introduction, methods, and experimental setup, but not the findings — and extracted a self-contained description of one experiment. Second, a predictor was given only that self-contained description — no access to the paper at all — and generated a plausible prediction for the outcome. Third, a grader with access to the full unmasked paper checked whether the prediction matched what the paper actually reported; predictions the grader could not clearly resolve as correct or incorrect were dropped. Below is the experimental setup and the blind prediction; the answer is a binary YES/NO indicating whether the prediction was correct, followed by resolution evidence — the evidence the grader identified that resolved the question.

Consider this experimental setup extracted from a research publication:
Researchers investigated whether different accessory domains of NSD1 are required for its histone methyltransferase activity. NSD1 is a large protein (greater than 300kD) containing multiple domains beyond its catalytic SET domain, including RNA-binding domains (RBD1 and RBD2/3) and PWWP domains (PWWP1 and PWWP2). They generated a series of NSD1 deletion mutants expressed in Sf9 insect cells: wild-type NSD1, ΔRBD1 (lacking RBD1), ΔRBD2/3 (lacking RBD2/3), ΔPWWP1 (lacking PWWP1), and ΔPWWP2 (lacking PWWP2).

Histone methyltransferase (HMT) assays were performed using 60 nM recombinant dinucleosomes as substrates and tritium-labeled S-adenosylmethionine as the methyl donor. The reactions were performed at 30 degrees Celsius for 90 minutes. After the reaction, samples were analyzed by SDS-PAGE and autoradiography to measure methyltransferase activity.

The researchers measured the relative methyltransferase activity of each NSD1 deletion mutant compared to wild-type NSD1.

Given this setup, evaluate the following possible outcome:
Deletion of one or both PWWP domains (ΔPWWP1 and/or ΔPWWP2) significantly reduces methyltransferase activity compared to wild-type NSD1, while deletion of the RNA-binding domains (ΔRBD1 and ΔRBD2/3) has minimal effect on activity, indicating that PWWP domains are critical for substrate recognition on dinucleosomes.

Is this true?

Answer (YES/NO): NO